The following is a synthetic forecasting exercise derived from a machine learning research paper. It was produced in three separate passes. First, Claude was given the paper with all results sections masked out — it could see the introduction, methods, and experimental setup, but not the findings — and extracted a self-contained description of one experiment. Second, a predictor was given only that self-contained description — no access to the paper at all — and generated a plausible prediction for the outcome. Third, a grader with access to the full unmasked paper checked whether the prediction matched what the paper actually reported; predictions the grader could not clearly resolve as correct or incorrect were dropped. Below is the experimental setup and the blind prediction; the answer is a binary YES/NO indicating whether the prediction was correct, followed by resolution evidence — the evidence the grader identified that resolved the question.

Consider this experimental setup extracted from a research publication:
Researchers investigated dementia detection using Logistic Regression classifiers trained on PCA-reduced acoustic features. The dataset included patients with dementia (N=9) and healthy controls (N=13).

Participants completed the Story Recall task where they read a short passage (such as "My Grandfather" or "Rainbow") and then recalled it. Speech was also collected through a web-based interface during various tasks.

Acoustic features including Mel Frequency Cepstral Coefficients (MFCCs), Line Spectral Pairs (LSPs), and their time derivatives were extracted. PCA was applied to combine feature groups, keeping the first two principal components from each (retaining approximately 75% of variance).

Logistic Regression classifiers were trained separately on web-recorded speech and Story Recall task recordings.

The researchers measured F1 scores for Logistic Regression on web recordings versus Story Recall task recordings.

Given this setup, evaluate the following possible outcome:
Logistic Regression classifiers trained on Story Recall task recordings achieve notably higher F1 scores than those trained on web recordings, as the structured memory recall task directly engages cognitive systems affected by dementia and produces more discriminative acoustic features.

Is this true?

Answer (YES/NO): NO